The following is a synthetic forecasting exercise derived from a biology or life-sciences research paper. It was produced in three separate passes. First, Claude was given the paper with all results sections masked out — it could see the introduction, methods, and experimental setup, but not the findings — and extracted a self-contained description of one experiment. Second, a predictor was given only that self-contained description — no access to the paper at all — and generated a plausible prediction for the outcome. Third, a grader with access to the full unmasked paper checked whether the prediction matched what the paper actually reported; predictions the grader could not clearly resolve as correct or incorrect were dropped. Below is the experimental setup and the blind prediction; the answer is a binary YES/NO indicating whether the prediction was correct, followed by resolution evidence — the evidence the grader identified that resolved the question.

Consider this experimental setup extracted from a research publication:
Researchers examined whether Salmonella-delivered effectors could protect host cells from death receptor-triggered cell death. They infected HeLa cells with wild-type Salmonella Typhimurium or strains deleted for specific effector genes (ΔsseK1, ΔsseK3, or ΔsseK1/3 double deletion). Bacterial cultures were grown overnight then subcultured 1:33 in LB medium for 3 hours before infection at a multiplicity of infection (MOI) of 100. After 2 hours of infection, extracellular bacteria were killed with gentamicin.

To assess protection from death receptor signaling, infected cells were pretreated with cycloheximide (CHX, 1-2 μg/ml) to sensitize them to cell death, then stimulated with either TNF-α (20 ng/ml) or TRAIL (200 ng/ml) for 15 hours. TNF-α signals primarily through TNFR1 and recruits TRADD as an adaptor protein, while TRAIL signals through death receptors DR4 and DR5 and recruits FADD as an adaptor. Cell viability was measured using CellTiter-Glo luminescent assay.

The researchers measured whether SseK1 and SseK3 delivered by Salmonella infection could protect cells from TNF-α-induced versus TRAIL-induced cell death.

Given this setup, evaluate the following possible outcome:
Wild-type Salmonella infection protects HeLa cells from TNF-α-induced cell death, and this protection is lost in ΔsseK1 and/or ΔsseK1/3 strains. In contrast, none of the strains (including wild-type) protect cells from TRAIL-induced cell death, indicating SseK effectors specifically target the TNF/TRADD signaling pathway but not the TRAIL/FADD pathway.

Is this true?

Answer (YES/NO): NO